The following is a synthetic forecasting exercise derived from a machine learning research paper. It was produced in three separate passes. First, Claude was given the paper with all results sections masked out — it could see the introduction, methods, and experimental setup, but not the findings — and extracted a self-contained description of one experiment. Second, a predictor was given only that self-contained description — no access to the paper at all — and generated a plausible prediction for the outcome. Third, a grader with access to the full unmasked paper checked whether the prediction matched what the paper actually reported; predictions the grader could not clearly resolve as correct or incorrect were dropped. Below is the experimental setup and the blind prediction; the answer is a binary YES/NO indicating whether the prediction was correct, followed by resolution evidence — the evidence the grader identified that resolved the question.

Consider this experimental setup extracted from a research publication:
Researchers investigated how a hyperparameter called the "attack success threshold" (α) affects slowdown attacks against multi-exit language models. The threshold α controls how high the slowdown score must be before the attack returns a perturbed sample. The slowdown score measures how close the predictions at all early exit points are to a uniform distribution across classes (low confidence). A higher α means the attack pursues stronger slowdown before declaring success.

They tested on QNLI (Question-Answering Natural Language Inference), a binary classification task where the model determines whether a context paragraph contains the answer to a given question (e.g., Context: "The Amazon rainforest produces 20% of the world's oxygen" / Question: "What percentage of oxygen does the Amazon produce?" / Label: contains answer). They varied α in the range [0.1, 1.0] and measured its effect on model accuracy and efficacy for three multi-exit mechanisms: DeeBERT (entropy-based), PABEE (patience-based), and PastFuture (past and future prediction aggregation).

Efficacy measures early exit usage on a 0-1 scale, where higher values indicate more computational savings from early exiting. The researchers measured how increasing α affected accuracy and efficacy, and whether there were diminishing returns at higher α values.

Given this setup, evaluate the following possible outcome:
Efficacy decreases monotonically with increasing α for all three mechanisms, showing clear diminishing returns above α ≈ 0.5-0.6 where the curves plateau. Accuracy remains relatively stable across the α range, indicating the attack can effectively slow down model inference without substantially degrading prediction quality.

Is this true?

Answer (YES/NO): NO